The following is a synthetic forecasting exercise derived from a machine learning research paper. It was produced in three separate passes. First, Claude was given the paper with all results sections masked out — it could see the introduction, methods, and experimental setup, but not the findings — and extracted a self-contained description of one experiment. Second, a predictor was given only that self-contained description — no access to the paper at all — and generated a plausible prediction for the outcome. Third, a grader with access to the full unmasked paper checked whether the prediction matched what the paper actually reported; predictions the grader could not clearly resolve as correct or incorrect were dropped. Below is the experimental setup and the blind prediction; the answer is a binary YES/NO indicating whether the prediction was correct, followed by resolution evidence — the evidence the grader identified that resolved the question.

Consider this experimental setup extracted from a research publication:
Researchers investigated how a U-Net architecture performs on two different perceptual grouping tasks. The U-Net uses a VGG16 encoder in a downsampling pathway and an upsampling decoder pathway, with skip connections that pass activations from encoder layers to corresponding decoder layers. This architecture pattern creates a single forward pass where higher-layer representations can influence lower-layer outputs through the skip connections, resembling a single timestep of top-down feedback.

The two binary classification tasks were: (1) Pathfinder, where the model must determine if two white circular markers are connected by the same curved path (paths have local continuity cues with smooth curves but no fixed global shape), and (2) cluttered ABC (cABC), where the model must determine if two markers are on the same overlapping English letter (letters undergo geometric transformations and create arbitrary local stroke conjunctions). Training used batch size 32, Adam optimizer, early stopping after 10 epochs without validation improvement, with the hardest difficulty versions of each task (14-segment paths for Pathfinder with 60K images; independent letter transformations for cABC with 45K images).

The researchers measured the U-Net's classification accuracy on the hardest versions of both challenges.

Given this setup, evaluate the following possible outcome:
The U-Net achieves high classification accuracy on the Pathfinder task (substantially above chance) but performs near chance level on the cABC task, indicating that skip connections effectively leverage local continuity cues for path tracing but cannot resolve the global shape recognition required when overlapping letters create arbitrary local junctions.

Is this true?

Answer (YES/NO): NO